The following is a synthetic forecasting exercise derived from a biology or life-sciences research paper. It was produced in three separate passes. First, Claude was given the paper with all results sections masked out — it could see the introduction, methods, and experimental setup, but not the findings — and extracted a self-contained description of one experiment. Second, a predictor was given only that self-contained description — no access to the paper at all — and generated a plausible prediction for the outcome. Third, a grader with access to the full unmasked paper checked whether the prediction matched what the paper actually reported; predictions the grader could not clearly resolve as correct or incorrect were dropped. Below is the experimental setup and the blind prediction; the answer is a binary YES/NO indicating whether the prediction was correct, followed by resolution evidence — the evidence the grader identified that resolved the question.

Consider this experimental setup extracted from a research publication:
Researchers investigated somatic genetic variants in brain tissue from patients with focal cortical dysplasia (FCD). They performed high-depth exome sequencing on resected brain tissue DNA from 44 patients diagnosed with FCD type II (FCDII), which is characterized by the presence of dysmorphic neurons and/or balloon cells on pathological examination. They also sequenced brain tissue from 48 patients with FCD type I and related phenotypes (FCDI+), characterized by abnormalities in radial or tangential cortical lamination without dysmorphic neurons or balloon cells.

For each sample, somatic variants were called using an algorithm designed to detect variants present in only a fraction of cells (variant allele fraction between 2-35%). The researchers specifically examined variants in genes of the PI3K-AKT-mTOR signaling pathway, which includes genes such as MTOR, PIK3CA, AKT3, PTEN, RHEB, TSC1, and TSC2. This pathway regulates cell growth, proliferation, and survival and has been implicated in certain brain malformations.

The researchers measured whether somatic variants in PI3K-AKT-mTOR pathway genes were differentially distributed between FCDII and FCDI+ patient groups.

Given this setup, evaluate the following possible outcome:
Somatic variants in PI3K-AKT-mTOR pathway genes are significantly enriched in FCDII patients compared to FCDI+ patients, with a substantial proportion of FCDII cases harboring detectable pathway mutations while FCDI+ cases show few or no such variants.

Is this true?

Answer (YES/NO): YES